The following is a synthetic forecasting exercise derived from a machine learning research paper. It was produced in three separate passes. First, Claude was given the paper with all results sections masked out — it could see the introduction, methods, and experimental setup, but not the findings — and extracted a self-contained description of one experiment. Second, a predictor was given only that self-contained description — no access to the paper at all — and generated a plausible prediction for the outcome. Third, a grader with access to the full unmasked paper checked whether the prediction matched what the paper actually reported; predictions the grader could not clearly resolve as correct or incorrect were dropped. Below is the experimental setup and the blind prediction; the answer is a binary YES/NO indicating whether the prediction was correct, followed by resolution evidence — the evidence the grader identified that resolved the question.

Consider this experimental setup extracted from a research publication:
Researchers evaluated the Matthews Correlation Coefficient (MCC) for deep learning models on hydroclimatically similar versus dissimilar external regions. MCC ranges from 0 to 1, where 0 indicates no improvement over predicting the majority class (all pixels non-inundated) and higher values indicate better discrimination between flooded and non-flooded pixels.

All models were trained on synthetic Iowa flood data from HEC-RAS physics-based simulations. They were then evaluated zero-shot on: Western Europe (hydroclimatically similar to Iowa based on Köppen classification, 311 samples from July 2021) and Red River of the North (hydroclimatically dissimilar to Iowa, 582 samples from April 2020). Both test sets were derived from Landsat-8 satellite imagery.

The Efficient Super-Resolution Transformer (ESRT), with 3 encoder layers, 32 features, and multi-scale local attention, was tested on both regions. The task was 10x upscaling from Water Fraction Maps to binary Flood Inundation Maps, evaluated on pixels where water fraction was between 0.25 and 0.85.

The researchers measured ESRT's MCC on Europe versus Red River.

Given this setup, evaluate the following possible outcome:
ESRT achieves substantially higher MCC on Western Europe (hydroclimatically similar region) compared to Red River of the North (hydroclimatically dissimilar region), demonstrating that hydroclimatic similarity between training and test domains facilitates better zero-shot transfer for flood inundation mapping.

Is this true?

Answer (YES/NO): YES